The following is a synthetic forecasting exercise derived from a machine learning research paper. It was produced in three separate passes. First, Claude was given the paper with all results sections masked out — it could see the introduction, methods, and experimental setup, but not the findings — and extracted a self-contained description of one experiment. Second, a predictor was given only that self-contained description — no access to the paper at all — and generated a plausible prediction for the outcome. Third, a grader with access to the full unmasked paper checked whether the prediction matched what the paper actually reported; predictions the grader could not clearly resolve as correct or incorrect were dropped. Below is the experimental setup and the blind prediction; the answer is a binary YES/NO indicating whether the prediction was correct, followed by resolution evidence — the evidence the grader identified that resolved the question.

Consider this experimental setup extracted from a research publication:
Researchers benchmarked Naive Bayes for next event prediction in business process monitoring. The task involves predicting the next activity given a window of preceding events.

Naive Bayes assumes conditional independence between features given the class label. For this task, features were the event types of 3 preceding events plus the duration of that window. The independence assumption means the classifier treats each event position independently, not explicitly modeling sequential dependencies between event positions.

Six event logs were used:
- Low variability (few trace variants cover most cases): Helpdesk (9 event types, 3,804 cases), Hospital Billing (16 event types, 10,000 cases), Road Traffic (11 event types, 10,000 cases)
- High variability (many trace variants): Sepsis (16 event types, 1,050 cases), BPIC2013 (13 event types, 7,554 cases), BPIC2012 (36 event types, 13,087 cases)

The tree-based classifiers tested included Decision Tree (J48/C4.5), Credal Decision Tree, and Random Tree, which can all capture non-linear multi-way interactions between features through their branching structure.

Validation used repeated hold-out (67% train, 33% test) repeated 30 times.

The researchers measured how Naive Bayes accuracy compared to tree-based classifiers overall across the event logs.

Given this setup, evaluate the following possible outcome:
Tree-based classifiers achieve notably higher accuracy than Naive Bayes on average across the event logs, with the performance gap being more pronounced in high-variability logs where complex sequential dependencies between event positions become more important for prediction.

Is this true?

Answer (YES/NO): NO